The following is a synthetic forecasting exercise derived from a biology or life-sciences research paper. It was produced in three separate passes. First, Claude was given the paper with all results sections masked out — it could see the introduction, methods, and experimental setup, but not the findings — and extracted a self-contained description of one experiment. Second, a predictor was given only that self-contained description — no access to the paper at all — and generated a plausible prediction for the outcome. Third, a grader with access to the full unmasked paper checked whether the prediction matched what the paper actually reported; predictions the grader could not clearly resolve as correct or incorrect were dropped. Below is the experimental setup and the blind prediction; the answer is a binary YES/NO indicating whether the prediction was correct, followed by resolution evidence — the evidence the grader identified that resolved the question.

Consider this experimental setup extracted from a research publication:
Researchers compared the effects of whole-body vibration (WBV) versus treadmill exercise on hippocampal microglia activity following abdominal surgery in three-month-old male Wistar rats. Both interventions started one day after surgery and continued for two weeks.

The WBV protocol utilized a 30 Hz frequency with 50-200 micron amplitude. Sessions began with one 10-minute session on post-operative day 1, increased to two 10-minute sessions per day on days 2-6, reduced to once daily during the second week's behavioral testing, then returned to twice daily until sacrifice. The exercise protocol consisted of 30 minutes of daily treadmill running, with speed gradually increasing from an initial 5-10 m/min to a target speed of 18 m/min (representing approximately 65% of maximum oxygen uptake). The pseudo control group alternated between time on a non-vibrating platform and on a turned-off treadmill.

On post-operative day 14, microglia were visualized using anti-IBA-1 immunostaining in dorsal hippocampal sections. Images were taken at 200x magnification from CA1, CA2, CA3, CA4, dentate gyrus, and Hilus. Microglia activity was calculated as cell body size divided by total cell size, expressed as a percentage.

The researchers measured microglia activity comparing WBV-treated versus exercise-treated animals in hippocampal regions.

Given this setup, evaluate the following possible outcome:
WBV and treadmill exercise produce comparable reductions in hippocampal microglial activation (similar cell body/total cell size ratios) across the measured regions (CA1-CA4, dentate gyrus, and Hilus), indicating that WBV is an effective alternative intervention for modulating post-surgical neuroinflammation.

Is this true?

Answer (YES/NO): NO